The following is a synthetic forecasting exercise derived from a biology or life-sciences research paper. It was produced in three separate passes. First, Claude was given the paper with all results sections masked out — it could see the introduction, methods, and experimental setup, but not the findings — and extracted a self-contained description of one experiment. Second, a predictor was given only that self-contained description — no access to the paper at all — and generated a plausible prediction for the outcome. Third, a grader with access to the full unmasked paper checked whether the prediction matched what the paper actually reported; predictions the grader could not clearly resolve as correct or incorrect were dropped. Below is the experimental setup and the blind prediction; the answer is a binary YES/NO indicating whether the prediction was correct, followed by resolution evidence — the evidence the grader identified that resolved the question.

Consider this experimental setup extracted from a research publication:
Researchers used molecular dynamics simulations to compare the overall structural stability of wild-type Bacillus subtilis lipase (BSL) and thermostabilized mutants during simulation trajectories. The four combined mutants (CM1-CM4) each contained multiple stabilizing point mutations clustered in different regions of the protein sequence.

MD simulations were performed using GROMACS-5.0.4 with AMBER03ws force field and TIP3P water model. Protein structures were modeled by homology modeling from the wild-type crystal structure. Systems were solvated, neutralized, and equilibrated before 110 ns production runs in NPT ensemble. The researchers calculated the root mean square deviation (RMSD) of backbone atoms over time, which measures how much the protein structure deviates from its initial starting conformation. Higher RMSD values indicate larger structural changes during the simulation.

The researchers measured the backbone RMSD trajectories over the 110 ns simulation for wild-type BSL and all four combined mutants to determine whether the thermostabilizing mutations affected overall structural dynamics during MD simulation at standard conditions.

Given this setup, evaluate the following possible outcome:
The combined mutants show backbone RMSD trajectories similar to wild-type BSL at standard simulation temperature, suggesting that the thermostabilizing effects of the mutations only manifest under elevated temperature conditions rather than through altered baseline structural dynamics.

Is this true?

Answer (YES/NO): NO